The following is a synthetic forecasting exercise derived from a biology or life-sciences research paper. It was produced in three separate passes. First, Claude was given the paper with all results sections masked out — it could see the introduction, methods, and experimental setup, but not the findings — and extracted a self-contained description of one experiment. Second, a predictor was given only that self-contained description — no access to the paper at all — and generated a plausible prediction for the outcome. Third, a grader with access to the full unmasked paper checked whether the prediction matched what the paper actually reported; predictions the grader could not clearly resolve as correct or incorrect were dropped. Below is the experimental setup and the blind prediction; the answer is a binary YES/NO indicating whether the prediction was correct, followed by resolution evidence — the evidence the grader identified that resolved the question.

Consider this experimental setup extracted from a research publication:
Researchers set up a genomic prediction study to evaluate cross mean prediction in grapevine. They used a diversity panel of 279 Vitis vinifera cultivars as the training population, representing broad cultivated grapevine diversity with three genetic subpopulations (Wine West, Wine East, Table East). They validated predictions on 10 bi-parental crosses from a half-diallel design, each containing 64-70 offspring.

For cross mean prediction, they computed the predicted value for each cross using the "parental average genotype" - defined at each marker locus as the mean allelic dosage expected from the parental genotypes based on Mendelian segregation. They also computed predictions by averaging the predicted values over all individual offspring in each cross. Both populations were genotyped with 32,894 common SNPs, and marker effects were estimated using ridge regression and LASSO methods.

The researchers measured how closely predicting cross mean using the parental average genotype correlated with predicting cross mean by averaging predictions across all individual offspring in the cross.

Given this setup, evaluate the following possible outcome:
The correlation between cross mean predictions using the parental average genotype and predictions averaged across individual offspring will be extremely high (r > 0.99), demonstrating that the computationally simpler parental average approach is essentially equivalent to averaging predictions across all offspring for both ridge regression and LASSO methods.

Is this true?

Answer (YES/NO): NO